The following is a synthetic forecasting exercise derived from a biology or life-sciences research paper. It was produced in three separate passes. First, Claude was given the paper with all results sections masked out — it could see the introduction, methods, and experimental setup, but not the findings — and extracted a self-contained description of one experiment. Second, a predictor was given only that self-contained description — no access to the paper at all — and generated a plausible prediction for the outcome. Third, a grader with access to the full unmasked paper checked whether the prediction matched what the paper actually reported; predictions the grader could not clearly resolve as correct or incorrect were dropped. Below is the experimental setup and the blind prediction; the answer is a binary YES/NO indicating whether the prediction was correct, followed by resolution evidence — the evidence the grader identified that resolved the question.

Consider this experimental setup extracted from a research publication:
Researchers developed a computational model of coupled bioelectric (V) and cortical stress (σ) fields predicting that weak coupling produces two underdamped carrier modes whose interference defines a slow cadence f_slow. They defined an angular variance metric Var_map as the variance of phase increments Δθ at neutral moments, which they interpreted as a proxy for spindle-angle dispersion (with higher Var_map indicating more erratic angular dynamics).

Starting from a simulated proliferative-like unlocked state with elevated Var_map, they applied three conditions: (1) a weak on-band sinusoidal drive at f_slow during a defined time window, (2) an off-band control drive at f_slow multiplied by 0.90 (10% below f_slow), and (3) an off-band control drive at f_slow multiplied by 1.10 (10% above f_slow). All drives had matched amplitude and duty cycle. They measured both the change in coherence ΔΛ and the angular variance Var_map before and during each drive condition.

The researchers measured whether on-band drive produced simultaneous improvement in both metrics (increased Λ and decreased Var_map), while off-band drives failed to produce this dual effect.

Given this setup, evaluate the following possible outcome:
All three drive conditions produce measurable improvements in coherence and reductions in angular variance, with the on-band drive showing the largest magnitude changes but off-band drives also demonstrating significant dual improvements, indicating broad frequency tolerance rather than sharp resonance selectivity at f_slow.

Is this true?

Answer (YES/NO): NO